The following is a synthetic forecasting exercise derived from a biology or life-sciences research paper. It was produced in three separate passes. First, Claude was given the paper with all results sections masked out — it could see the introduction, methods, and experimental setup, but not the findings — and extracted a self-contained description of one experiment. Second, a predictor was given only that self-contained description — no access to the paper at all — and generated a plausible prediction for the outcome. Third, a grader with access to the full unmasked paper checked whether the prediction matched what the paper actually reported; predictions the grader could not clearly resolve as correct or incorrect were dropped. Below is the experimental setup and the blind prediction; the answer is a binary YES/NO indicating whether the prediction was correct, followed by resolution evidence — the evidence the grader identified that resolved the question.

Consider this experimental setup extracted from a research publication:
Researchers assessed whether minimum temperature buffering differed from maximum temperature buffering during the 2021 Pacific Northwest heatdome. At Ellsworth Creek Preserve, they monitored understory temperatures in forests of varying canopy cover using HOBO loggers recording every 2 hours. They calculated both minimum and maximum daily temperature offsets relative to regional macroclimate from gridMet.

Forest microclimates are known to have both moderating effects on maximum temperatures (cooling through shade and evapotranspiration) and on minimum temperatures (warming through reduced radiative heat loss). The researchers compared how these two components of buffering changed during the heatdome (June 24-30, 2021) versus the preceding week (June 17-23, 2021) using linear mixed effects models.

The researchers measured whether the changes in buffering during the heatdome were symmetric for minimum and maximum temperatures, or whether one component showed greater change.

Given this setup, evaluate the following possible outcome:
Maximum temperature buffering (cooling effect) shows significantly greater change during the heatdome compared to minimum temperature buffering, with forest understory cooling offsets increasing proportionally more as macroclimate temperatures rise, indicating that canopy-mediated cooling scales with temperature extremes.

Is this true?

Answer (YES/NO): YES